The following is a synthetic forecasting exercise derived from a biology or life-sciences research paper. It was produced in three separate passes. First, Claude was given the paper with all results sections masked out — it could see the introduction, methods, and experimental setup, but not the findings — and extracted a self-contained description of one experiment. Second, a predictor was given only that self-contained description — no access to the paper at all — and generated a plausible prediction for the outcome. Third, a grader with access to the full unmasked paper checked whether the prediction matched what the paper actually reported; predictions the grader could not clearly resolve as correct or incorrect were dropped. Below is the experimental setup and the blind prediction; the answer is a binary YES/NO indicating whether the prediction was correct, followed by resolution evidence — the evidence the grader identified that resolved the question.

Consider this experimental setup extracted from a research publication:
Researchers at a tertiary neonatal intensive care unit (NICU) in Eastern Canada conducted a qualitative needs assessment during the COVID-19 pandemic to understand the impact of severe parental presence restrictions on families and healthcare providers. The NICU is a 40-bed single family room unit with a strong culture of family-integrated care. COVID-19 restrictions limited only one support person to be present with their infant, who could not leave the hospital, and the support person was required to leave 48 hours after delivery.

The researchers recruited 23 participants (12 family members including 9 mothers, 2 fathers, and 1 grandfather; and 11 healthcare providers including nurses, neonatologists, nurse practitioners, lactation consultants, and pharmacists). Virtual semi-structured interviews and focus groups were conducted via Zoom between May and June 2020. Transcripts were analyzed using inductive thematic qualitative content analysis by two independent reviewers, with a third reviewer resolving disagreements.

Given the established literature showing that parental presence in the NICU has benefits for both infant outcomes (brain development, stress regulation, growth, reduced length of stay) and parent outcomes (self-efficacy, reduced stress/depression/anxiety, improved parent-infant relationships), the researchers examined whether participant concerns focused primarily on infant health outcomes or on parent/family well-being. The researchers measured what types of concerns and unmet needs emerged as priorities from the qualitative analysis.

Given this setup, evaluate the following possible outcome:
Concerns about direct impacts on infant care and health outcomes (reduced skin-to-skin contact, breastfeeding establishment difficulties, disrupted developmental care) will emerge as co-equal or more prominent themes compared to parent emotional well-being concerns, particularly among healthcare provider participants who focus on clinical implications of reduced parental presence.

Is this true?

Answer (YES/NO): NO